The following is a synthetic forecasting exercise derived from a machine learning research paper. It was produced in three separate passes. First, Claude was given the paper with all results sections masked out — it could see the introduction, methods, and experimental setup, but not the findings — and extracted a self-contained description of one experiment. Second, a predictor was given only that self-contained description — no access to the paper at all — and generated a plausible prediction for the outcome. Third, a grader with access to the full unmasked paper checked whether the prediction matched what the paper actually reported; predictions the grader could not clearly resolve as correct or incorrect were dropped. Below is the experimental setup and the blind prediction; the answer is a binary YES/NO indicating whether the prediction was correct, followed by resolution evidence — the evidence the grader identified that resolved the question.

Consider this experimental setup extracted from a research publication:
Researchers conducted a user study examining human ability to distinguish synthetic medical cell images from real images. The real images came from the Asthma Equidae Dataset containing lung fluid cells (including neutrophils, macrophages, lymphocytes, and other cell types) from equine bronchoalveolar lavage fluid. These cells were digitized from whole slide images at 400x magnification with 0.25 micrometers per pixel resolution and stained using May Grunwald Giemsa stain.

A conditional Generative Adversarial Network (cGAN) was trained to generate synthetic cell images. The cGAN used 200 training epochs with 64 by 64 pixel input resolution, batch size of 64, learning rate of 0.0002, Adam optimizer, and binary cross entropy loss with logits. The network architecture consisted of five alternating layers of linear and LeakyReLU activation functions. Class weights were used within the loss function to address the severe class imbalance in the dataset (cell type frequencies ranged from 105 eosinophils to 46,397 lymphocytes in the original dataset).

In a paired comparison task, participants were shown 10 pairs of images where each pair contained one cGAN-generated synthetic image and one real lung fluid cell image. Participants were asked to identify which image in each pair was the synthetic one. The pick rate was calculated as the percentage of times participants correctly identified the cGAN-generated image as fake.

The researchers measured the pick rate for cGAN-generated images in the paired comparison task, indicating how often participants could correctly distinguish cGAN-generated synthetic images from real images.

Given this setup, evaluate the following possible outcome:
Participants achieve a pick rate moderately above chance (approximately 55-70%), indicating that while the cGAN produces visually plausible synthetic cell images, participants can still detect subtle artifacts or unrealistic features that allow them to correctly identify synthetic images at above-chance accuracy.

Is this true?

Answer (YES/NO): NO